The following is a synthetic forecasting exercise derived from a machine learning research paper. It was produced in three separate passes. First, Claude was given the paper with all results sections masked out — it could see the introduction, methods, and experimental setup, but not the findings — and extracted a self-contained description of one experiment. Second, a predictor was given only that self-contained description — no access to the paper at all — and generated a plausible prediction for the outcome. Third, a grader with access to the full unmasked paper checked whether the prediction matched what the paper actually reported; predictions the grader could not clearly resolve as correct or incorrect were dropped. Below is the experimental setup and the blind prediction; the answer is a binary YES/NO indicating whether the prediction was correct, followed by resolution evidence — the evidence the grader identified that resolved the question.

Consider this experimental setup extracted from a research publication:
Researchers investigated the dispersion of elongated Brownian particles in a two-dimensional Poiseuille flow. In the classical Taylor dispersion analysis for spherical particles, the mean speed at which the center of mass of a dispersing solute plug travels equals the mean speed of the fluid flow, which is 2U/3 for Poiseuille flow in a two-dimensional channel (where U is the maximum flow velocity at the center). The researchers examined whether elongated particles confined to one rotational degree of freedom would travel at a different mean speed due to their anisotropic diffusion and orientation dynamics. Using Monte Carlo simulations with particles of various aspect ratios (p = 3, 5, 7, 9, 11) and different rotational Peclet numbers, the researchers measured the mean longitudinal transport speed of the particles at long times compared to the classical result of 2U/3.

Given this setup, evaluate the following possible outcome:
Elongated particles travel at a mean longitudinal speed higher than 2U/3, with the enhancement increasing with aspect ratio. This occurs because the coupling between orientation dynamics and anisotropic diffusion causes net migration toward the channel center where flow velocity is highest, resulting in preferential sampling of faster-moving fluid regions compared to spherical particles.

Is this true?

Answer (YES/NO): NO